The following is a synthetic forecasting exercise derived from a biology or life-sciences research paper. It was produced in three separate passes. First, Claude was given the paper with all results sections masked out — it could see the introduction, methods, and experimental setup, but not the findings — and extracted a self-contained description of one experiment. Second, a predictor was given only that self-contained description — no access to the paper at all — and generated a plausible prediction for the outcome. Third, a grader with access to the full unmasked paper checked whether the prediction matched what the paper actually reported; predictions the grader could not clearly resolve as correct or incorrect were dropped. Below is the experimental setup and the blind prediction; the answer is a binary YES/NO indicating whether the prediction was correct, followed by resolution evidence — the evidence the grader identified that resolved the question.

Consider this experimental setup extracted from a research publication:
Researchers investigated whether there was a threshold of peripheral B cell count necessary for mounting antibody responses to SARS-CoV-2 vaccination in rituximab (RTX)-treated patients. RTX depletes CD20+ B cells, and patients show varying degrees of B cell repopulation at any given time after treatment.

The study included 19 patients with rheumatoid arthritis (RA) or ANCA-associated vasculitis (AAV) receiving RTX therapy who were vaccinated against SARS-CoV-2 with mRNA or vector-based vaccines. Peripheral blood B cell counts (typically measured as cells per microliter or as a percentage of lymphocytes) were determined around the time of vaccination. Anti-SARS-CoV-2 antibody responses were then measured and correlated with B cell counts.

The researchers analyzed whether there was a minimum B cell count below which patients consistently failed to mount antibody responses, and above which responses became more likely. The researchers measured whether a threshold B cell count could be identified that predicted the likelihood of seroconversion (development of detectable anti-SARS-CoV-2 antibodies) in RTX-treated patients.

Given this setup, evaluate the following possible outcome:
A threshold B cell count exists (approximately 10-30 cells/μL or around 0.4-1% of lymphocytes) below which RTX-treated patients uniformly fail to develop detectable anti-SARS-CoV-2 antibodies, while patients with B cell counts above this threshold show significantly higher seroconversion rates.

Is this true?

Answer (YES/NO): YES